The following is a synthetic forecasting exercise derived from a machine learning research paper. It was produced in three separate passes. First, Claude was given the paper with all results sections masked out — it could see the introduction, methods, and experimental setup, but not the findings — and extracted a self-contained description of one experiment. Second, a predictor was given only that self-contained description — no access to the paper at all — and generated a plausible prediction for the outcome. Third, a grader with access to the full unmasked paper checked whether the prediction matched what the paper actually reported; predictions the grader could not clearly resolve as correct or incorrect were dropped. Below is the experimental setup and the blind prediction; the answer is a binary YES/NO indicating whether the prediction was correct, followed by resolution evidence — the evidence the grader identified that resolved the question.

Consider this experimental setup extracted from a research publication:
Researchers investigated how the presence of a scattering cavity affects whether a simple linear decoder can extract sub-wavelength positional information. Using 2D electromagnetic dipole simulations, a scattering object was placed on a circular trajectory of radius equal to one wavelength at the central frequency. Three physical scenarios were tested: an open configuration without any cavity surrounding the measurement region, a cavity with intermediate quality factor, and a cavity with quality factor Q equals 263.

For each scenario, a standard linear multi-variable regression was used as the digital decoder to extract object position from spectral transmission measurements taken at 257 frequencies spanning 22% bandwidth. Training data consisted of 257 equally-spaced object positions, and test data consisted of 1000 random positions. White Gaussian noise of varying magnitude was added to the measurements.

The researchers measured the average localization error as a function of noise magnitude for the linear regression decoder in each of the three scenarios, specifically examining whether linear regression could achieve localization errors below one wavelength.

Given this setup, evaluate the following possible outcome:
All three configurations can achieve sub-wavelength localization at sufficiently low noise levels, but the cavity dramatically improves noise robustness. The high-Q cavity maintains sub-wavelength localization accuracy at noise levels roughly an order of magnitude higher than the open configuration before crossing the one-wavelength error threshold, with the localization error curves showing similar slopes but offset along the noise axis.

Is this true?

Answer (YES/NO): NO